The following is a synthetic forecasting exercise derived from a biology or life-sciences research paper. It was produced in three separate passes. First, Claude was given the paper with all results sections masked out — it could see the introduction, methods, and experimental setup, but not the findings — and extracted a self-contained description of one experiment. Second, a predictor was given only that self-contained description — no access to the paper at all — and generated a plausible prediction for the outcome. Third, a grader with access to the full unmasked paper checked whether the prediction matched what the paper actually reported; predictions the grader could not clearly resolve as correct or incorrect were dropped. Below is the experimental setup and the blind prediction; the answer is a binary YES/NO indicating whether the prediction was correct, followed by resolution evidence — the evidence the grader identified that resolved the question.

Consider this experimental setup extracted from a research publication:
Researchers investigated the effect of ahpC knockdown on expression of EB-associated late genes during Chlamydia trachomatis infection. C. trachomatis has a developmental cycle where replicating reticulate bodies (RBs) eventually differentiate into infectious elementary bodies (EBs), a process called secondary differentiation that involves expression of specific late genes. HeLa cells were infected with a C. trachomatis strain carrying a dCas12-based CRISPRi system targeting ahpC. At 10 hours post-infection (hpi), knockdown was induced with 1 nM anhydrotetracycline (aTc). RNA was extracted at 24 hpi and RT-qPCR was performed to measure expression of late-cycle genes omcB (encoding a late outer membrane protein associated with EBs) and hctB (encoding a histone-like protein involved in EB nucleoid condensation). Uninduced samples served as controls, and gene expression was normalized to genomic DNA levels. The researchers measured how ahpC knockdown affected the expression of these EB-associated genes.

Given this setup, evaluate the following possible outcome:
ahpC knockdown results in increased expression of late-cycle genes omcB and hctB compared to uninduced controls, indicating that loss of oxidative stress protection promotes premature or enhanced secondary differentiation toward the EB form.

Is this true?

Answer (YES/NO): NO